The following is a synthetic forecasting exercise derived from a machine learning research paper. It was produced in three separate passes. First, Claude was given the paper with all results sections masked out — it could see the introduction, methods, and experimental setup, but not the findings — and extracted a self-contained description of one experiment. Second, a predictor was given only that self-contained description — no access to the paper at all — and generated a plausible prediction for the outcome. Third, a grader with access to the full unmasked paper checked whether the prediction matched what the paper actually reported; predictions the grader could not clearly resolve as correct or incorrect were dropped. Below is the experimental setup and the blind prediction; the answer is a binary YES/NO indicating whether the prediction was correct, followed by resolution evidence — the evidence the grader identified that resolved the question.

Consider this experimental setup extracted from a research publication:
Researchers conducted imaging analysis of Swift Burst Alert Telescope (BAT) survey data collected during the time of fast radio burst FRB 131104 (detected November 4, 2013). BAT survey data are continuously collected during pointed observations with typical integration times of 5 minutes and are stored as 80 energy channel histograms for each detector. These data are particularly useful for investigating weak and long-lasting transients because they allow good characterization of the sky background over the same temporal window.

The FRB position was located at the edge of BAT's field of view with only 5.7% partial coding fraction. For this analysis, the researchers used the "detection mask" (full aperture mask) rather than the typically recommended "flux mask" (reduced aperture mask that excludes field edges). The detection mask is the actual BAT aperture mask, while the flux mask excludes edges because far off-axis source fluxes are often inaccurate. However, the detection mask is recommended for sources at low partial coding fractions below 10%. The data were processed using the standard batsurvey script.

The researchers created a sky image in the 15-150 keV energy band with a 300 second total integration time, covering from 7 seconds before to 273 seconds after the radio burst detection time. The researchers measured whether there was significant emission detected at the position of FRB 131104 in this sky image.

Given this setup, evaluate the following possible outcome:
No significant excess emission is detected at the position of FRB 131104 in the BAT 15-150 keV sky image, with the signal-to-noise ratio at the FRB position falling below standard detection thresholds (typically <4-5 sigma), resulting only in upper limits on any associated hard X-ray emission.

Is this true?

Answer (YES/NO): YES